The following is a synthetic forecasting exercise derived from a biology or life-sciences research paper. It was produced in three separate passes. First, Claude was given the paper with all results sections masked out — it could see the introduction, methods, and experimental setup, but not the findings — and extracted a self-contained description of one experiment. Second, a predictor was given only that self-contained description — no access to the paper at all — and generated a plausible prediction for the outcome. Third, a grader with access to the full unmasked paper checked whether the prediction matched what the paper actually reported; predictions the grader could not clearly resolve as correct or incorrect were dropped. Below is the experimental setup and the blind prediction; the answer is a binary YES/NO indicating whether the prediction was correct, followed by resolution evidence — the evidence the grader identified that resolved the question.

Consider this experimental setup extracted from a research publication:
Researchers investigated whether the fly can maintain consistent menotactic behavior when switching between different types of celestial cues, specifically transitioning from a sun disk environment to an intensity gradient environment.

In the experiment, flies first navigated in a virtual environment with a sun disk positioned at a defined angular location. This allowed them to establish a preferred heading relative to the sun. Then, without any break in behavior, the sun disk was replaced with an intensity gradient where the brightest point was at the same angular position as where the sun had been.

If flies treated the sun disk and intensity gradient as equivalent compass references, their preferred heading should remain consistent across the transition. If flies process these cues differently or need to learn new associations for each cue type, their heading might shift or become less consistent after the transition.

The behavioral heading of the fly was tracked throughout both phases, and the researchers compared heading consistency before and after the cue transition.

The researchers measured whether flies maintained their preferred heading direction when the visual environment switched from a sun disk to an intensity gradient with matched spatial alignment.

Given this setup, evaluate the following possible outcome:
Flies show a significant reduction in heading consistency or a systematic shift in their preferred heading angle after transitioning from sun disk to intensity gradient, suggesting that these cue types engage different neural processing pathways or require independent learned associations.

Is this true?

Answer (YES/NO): NO